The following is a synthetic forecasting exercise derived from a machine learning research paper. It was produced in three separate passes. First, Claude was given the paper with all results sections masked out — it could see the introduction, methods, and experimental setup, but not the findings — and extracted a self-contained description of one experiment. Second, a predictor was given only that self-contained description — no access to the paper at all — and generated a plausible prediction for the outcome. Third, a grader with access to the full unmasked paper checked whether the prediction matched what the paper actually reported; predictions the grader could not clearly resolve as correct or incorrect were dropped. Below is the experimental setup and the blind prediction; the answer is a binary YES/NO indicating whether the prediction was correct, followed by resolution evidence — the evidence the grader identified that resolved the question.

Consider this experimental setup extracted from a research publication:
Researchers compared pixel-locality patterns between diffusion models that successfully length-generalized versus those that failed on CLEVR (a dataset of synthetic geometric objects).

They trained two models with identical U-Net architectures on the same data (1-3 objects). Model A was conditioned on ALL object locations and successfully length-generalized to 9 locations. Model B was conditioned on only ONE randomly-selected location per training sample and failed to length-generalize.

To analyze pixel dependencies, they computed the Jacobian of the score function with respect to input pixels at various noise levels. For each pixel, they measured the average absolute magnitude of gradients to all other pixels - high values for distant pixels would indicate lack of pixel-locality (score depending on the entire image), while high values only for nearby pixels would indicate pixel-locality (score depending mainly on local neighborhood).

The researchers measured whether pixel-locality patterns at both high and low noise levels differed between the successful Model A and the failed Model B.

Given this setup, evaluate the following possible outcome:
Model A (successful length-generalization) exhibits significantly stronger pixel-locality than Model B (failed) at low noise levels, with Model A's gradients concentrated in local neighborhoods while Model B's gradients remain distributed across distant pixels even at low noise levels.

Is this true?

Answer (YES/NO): NO